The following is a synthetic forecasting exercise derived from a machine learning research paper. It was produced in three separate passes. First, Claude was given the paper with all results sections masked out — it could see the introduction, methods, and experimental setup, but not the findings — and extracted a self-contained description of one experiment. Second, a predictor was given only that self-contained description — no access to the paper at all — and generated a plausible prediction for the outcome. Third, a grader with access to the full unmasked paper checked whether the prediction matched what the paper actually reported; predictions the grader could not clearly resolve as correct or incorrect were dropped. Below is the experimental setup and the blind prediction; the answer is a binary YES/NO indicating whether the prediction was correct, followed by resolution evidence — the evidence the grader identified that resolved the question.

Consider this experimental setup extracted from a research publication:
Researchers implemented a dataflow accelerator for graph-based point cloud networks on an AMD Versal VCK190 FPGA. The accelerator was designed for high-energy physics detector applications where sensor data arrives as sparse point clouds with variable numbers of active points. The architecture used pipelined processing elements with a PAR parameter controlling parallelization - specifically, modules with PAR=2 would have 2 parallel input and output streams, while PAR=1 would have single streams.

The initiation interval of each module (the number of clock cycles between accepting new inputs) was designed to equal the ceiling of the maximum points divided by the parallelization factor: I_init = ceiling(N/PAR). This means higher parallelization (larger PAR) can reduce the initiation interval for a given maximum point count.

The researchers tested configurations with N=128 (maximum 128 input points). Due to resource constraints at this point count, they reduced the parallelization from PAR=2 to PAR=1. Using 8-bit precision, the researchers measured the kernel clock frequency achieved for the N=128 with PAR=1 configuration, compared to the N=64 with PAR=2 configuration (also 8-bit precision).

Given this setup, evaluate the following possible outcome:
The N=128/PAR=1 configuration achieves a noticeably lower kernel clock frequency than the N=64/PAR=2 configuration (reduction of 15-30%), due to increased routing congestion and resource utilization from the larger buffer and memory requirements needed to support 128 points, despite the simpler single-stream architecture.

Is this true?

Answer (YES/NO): NO